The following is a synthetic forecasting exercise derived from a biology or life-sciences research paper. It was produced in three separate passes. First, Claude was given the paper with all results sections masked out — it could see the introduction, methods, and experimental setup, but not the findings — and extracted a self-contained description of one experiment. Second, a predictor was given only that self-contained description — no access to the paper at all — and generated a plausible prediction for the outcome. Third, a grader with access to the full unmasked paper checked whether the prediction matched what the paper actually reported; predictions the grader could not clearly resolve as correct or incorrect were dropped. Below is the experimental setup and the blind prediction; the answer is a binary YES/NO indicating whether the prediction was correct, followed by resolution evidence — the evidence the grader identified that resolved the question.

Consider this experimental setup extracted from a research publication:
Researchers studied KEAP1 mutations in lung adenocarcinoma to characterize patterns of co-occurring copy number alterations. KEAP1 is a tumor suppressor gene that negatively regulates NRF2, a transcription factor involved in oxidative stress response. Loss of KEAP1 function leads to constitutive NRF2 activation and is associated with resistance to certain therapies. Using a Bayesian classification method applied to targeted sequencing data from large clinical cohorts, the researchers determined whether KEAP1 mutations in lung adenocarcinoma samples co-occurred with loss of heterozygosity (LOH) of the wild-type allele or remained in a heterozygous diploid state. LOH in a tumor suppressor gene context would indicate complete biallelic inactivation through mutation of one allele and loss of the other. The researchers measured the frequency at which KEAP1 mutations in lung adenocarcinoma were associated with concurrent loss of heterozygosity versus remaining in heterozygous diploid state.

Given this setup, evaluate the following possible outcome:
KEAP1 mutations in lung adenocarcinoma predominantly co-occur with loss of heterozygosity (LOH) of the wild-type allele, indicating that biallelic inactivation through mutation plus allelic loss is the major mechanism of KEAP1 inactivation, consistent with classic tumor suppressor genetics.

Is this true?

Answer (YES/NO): YES